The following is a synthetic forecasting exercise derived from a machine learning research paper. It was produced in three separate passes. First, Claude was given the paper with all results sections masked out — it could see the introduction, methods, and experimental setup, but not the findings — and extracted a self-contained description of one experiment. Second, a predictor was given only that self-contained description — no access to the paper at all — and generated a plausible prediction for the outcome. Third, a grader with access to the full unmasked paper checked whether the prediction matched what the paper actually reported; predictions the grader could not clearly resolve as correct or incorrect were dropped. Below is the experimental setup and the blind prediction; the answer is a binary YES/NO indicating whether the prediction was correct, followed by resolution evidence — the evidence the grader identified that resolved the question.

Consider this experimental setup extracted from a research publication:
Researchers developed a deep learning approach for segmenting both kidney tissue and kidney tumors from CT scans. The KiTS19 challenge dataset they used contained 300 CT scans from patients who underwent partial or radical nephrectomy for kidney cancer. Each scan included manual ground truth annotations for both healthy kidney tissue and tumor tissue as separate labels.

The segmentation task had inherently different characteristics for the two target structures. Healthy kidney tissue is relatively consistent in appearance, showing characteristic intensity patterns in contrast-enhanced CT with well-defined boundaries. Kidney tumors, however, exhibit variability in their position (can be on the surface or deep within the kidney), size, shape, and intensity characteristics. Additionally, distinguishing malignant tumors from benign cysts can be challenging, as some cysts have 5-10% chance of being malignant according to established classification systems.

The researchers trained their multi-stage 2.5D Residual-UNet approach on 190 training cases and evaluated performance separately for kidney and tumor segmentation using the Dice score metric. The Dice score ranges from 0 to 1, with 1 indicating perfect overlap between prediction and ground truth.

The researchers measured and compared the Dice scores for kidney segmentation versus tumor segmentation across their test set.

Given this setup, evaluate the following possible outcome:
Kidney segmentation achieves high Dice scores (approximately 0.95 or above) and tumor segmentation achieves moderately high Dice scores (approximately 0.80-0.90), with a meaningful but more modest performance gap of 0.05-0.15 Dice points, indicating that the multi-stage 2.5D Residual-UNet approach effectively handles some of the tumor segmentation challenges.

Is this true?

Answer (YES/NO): NO